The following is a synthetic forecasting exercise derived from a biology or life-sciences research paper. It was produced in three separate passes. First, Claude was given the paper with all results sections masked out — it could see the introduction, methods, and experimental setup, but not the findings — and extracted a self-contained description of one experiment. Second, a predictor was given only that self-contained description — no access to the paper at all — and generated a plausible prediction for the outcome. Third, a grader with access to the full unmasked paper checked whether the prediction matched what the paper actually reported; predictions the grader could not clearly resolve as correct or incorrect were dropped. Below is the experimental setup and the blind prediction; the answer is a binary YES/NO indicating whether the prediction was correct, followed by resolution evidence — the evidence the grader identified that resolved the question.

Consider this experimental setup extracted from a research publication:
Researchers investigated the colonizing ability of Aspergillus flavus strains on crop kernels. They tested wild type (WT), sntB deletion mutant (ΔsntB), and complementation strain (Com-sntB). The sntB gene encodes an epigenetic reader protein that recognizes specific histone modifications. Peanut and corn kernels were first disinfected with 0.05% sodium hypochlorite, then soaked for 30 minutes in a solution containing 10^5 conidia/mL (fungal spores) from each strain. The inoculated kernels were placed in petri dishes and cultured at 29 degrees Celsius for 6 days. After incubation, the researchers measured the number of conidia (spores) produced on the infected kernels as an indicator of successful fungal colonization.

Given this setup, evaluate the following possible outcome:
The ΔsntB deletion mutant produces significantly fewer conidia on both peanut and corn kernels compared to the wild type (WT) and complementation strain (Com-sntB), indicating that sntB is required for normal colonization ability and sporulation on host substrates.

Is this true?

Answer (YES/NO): YES